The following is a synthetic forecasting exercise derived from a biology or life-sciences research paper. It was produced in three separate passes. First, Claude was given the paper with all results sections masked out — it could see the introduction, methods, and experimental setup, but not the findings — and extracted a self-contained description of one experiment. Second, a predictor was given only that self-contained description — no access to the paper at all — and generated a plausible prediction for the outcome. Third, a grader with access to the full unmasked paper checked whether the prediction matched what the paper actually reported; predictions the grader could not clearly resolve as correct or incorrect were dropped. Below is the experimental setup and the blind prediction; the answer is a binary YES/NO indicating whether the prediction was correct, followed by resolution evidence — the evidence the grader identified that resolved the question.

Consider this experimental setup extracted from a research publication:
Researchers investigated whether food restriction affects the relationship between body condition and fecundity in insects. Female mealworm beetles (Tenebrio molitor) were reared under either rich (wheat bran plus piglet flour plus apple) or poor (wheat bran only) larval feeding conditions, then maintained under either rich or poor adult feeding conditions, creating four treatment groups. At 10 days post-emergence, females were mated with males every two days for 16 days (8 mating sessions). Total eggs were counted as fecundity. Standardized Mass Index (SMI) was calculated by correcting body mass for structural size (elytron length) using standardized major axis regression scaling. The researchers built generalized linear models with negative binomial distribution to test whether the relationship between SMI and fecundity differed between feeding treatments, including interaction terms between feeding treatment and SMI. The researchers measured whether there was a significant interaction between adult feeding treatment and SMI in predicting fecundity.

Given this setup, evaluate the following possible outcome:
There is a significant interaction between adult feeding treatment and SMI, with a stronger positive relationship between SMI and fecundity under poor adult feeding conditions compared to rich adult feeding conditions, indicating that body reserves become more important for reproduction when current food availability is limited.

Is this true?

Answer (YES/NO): NO